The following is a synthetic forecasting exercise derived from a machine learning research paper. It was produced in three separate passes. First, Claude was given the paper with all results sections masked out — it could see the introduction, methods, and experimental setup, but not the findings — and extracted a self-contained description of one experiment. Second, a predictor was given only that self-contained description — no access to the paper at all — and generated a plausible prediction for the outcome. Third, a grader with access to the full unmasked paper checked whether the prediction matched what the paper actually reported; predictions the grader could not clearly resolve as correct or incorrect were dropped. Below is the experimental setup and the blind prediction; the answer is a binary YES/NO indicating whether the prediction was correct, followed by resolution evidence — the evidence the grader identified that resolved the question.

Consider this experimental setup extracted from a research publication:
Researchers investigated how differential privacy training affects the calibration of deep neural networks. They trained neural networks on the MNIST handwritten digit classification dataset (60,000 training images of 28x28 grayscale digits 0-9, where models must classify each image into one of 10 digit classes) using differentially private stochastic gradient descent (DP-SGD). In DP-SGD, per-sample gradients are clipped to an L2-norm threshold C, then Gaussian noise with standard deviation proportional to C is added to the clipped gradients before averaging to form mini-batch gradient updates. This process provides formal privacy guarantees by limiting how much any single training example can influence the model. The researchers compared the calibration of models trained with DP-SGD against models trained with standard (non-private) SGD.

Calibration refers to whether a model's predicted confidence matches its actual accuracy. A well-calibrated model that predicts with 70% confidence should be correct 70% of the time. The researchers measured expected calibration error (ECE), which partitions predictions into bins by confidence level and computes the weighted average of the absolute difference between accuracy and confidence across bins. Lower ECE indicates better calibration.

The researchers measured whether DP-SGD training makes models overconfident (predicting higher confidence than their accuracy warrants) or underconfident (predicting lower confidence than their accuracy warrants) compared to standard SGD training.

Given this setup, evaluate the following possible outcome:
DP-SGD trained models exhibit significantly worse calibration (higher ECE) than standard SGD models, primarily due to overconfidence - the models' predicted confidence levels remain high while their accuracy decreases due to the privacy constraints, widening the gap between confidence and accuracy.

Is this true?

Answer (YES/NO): YES